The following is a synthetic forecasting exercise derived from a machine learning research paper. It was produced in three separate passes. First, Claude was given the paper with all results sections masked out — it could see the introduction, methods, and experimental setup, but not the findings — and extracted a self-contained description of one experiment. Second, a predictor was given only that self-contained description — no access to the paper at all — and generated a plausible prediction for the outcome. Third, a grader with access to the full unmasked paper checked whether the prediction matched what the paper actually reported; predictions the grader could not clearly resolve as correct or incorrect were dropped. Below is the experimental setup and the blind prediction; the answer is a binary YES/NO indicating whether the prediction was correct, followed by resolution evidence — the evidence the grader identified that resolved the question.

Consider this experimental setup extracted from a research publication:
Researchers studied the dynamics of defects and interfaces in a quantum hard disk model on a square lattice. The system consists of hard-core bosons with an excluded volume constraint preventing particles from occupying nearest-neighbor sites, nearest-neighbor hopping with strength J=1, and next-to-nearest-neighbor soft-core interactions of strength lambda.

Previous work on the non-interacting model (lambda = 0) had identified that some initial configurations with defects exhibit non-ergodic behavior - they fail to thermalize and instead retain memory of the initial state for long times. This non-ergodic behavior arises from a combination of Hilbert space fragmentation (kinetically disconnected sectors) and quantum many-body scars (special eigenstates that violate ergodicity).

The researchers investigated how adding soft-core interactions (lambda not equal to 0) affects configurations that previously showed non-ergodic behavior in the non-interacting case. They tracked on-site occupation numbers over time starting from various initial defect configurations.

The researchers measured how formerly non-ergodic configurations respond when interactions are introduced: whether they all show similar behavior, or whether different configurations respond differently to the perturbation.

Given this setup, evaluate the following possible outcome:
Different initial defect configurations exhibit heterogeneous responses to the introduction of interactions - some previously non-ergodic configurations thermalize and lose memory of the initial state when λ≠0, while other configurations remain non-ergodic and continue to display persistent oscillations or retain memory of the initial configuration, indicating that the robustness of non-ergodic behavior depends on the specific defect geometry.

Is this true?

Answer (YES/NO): YES